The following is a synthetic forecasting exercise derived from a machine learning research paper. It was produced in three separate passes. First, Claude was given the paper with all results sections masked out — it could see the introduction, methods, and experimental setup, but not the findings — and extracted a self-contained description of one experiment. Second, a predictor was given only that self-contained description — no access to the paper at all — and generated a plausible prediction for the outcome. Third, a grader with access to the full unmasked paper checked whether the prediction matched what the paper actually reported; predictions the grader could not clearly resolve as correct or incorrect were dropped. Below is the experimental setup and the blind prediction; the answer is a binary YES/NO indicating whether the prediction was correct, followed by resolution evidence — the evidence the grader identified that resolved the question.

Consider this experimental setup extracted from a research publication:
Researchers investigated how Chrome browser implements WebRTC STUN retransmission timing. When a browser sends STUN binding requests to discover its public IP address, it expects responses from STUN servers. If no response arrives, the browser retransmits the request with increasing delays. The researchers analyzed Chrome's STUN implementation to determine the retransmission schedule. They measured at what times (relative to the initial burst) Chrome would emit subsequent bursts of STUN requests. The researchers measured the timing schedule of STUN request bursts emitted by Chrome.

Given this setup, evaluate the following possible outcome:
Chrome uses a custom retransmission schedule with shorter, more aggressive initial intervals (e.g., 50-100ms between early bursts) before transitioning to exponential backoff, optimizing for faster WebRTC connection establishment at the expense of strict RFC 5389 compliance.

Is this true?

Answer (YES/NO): NO